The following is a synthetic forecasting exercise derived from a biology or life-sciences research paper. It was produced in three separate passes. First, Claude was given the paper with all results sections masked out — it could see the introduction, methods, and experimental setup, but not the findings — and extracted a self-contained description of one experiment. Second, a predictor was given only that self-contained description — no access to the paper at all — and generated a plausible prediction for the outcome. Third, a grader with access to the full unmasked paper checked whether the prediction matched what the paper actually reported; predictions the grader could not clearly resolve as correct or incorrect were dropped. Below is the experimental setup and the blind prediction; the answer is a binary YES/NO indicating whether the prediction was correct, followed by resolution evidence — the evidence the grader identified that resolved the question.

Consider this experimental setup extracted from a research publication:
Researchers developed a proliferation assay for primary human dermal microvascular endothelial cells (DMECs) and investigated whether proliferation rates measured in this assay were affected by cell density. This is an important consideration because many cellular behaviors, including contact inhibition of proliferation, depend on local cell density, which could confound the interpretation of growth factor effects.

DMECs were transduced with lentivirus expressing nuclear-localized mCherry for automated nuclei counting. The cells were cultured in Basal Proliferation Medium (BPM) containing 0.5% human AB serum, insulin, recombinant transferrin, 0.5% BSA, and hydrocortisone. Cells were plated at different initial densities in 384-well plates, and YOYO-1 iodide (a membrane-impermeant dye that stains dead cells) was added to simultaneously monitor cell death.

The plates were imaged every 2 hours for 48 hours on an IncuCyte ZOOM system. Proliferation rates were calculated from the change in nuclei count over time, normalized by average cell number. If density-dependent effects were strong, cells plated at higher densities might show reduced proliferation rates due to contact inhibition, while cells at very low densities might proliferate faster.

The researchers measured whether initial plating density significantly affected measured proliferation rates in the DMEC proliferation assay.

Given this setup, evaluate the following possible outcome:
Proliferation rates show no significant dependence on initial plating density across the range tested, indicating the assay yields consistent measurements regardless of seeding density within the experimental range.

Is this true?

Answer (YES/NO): YES